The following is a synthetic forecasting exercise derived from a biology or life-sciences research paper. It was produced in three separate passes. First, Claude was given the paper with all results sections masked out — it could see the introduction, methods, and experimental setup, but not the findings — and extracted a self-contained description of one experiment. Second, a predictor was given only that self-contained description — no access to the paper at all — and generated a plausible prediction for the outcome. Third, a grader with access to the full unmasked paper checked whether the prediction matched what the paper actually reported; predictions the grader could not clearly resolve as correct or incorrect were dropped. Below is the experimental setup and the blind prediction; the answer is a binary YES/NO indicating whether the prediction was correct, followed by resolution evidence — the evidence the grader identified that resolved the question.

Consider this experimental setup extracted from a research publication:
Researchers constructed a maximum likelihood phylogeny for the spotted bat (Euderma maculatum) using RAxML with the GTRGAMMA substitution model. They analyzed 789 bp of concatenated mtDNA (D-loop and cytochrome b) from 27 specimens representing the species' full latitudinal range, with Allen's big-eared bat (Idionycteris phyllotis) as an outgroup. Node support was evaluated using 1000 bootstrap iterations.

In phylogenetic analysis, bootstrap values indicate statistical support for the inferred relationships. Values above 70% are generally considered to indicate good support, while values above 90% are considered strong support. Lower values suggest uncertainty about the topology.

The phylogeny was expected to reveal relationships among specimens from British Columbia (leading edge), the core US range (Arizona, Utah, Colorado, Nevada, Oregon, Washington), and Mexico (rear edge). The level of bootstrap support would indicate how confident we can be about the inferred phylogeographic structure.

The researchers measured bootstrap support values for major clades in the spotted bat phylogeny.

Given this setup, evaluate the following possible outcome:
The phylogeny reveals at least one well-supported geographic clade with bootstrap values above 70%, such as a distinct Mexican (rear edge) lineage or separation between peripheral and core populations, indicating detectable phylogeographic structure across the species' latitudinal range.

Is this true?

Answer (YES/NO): YES